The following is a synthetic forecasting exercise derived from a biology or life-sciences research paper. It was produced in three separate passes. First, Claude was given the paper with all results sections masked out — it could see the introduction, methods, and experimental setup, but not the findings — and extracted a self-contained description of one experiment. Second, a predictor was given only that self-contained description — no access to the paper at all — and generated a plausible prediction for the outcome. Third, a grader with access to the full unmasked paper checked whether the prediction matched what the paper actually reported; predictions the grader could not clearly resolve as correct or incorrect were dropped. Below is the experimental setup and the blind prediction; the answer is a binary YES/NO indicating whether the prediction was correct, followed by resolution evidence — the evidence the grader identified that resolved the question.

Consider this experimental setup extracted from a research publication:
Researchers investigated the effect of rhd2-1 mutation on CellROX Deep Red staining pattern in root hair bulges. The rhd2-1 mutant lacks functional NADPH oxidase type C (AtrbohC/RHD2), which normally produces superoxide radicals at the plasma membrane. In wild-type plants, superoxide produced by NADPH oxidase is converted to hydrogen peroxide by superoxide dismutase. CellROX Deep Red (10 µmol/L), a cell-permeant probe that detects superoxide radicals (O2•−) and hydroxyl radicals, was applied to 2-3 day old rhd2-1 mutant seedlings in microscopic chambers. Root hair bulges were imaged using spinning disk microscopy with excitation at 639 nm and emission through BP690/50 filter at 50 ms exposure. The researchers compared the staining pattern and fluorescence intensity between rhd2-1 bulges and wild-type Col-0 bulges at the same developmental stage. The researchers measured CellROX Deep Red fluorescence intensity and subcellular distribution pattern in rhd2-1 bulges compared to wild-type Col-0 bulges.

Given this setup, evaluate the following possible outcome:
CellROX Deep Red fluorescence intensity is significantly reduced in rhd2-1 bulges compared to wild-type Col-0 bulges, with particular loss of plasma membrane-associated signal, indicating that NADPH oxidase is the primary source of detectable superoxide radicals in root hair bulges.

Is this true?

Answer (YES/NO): NO